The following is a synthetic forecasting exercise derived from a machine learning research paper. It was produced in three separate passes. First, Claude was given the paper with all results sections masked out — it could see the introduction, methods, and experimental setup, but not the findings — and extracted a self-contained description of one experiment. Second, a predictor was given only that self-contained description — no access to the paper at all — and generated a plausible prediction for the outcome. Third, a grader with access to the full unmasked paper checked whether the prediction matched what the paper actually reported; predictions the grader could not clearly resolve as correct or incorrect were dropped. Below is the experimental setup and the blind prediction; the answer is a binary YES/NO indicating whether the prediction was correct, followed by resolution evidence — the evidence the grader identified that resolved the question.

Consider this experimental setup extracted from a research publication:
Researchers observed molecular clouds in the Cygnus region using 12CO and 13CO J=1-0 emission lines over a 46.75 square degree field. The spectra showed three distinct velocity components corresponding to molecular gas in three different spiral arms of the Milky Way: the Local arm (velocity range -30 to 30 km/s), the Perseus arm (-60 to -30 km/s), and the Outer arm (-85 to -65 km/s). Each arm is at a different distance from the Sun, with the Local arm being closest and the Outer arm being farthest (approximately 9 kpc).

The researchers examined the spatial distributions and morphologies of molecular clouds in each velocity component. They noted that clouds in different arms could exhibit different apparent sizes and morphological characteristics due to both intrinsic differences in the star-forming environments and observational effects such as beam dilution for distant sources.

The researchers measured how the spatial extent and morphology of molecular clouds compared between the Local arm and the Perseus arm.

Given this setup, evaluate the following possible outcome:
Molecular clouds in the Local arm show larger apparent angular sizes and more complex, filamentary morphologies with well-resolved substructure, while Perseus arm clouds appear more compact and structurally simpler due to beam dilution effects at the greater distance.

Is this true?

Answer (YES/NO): NO